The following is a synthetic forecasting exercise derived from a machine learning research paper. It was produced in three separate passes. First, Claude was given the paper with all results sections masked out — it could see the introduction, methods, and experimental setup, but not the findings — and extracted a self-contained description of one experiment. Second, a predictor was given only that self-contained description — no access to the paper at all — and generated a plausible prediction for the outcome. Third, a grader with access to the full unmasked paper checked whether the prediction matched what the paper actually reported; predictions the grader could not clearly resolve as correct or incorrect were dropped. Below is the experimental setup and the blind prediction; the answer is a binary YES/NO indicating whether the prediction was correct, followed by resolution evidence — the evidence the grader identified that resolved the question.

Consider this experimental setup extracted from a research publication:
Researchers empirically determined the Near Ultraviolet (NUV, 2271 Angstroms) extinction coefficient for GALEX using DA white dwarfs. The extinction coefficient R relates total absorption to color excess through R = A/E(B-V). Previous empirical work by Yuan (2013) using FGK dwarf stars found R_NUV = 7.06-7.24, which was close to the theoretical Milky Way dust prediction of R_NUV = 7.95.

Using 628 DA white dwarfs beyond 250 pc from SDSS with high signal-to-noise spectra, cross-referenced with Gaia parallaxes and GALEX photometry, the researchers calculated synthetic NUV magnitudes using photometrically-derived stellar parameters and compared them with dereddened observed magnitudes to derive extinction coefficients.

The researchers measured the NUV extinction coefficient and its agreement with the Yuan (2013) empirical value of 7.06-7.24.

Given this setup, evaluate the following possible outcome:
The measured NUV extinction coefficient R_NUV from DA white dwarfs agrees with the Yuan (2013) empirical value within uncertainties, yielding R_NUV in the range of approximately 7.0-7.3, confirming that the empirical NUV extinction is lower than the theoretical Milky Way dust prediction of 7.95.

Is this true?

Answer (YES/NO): NO